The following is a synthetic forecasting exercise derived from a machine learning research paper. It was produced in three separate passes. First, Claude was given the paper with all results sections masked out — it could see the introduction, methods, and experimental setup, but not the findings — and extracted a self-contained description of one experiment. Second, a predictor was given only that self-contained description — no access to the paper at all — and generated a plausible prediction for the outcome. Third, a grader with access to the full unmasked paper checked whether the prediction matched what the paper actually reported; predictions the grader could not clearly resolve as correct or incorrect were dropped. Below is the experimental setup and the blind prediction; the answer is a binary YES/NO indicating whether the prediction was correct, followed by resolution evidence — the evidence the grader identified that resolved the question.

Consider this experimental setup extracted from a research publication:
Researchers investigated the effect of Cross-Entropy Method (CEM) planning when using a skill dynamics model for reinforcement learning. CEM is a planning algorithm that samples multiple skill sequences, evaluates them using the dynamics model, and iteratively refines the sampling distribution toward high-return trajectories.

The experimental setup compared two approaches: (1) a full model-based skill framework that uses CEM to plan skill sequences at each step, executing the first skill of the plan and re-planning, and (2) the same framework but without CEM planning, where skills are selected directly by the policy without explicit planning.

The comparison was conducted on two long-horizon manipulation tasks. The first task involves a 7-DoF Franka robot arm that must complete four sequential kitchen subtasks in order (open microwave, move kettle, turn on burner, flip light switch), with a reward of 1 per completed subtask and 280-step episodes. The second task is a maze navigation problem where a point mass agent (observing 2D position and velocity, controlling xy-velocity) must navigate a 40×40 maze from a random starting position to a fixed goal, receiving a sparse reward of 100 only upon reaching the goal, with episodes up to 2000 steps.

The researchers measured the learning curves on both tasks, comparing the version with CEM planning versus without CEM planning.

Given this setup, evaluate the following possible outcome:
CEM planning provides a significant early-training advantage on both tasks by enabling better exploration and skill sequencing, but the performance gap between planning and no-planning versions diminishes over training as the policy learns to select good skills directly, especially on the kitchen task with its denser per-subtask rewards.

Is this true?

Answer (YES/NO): NO